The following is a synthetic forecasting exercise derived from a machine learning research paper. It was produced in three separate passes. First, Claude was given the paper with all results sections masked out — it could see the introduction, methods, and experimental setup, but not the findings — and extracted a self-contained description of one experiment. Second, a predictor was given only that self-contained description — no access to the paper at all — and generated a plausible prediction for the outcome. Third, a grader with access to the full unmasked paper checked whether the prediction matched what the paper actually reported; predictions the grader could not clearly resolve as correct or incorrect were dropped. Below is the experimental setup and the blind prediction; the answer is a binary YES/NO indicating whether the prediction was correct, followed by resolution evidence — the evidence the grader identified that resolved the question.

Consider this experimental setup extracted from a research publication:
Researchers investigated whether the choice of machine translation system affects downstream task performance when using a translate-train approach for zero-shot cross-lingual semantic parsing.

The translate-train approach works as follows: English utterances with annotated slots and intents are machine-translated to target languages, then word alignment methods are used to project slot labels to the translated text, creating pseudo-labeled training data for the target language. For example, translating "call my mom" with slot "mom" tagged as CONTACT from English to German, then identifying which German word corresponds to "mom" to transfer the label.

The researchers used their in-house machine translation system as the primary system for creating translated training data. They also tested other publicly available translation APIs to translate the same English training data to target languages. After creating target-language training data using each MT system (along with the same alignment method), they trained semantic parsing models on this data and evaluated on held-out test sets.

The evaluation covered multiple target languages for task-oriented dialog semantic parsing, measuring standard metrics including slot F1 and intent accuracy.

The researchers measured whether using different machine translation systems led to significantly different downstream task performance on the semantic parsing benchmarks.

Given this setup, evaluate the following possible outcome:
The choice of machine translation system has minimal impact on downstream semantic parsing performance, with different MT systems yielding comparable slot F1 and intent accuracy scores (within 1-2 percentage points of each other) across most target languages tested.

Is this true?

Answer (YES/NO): YES